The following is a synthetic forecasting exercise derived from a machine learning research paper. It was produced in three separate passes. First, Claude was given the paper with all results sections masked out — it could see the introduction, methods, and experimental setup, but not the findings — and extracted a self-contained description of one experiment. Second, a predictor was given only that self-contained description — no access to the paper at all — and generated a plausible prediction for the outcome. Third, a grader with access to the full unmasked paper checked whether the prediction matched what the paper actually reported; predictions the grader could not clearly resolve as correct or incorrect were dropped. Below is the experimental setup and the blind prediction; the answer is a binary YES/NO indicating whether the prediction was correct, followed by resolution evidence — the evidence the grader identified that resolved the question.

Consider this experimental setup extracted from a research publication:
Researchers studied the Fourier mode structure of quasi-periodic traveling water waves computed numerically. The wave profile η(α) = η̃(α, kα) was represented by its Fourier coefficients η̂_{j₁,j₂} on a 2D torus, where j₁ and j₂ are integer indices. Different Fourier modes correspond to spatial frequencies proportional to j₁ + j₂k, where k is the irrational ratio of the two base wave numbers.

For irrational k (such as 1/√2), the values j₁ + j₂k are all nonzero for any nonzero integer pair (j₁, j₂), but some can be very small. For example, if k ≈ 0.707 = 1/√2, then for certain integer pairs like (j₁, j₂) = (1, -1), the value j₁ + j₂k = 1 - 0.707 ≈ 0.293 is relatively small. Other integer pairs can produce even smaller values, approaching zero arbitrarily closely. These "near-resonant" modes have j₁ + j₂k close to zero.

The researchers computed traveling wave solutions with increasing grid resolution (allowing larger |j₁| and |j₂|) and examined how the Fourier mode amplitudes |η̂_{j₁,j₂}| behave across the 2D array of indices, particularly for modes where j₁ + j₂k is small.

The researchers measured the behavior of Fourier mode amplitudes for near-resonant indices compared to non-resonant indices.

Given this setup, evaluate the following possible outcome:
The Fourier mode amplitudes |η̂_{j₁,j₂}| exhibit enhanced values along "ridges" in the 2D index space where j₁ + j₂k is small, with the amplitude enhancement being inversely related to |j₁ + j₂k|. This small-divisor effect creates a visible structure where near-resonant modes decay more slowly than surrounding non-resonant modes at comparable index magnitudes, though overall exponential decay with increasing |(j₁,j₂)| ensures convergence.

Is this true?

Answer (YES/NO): YES